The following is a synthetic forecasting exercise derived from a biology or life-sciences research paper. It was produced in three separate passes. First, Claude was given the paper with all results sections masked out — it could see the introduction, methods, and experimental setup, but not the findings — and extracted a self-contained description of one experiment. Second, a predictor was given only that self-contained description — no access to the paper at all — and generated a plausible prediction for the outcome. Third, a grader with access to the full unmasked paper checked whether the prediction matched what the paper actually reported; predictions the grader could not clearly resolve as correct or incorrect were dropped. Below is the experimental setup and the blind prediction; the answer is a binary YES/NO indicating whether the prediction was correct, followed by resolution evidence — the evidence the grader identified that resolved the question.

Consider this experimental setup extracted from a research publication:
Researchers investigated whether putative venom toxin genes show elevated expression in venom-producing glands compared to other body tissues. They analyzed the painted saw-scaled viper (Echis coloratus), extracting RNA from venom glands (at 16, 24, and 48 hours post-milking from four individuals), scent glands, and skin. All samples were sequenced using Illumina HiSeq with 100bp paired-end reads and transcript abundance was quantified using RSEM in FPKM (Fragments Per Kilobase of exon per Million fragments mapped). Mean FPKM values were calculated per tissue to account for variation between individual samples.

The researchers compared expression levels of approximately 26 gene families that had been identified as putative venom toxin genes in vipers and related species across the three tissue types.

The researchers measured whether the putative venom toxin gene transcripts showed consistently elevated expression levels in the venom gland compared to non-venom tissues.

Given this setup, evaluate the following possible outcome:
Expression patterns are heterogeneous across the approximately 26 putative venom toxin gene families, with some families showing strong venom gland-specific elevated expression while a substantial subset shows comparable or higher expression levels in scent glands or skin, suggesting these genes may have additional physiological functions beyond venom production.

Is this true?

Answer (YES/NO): NO